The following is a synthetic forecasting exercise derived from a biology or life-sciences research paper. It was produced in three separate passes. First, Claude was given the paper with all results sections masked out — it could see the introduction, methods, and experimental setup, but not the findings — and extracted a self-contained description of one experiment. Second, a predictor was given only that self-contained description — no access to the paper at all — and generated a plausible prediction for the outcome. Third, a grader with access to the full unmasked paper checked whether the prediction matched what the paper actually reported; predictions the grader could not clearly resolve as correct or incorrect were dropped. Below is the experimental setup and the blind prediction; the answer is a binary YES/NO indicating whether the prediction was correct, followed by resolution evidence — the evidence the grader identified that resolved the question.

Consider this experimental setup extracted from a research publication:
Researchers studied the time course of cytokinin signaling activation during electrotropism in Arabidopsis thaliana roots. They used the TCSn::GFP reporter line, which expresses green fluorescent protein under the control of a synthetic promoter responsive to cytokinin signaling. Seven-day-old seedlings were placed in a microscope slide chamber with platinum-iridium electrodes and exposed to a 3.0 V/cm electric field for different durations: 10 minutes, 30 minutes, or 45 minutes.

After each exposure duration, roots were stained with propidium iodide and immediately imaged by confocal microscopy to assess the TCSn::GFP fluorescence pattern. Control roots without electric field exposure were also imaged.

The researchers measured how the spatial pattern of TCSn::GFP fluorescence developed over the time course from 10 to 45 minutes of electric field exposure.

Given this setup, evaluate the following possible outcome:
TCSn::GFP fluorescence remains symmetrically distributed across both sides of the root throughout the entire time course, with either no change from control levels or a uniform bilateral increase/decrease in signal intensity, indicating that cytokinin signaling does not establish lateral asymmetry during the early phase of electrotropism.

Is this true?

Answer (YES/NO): YES